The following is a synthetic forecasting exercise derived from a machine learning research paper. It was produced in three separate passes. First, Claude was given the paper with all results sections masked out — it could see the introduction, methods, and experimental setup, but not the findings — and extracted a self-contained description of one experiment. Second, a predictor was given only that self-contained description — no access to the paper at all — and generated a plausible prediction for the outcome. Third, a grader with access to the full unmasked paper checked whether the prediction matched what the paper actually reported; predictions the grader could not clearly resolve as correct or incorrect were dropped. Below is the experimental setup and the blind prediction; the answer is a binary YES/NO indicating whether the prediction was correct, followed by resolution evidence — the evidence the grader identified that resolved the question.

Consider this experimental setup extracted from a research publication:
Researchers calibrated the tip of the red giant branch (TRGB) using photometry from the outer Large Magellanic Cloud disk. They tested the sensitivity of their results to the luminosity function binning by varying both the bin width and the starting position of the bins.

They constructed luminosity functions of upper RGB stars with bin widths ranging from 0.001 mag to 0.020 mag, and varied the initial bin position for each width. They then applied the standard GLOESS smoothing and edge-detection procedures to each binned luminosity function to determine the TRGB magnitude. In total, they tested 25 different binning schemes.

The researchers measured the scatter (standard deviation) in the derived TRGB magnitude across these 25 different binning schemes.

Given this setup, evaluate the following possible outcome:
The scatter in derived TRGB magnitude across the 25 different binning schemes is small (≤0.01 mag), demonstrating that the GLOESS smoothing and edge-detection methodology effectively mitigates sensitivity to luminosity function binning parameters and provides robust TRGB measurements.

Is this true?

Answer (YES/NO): YES